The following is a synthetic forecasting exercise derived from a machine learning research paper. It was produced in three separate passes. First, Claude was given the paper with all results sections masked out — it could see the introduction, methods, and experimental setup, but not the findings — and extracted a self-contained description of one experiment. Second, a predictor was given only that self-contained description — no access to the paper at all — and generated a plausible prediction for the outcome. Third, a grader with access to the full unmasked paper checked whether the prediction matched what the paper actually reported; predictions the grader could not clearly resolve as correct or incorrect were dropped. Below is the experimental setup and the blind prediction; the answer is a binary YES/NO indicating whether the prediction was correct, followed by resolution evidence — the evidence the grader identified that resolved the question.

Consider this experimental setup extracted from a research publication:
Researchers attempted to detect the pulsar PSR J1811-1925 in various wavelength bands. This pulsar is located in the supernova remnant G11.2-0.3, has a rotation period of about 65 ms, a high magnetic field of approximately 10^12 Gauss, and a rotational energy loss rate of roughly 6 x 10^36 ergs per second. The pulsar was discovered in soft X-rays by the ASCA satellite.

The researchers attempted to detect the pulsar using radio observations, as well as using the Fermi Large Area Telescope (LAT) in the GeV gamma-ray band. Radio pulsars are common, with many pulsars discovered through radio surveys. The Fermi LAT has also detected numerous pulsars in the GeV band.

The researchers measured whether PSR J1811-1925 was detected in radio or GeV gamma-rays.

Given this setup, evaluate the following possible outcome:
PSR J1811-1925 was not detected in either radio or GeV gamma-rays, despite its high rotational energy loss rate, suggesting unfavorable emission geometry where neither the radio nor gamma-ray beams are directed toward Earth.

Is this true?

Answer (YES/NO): NO